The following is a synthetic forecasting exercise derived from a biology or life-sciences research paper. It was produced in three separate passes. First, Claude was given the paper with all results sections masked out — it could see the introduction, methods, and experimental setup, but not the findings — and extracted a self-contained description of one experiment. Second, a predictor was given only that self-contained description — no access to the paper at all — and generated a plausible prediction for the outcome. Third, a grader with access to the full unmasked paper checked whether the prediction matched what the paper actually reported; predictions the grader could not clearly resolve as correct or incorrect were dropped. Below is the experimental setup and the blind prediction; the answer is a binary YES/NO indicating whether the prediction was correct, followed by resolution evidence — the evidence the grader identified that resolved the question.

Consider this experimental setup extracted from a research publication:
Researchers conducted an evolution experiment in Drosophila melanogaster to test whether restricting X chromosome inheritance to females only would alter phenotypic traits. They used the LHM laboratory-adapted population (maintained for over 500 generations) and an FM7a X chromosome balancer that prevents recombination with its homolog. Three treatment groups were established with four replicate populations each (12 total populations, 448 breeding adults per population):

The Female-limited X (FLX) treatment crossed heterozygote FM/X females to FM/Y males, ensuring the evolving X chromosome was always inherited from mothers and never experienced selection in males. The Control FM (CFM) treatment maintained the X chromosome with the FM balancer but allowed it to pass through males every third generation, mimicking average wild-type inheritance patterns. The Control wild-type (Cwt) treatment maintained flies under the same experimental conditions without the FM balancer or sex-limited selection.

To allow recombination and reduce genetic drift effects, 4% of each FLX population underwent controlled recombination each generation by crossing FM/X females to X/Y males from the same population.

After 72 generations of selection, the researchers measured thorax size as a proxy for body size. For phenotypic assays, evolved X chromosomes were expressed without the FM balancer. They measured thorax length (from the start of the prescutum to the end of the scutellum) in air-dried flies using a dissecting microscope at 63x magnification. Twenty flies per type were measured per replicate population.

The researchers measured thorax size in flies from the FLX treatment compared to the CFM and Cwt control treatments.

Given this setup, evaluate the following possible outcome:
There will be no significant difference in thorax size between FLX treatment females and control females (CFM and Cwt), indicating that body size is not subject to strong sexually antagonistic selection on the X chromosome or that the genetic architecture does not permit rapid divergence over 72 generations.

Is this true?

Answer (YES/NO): NO